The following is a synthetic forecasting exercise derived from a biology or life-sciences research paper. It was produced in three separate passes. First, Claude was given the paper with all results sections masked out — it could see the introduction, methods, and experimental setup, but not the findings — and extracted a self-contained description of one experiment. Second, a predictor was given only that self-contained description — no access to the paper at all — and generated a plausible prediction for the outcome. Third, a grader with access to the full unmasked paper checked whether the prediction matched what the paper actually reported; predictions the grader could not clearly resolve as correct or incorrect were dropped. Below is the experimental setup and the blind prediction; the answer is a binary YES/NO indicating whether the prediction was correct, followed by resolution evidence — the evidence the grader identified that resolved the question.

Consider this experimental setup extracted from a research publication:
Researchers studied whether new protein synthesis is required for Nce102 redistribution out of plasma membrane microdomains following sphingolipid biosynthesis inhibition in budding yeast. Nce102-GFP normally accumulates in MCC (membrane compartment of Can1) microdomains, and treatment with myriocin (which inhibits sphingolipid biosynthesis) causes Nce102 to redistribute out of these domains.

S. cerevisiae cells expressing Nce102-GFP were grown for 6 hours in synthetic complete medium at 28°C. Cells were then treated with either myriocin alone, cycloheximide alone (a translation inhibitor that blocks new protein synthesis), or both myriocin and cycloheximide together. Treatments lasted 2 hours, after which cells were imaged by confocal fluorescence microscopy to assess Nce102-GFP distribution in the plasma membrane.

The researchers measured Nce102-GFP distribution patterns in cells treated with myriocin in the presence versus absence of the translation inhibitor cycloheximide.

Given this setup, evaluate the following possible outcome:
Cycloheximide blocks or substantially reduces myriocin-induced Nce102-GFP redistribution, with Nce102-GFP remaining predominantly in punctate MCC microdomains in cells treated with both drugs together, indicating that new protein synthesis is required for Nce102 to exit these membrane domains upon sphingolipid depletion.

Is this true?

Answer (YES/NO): YES